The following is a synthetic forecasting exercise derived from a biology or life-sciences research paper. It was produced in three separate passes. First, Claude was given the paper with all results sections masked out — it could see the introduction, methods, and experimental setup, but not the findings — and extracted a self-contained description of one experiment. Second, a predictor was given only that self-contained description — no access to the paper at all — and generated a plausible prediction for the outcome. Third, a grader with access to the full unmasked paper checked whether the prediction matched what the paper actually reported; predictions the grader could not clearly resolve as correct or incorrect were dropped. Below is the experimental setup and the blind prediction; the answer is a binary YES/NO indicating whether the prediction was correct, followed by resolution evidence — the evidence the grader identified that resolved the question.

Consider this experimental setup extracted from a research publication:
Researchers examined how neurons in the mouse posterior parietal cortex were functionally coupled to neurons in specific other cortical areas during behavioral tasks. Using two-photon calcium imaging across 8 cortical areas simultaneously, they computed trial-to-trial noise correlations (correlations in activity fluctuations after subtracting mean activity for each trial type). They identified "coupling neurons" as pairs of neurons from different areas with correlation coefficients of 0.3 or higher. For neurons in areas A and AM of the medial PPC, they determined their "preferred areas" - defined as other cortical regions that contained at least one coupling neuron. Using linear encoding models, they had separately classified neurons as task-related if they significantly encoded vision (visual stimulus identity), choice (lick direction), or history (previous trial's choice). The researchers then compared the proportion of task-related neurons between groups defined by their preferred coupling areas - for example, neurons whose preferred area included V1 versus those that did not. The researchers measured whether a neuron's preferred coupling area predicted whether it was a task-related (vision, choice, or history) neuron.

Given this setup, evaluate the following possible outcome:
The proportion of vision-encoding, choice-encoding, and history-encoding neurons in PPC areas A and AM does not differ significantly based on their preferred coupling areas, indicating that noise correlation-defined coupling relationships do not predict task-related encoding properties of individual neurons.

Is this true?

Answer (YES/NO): NO